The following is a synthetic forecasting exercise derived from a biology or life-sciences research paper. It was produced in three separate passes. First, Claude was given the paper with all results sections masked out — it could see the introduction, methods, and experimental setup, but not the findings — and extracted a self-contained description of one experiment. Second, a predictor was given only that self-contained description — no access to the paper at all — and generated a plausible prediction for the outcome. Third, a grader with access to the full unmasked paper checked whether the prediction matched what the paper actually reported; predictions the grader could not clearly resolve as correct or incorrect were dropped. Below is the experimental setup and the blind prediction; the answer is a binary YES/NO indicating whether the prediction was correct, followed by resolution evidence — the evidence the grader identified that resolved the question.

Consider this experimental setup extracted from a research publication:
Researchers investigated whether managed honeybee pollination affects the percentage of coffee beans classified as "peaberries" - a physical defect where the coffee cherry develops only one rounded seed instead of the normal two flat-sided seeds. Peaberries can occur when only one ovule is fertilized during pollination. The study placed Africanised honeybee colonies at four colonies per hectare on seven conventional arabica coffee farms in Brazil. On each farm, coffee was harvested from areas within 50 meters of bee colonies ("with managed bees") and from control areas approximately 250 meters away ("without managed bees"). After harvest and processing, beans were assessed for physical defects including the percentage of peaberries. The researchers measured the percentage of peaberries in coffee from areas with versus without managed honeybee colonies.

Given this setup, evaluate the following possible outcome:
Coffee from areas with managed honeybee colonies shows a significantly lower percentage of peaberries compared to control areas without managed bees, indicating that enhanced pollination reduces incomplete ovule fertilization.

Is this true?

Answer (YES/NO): NO